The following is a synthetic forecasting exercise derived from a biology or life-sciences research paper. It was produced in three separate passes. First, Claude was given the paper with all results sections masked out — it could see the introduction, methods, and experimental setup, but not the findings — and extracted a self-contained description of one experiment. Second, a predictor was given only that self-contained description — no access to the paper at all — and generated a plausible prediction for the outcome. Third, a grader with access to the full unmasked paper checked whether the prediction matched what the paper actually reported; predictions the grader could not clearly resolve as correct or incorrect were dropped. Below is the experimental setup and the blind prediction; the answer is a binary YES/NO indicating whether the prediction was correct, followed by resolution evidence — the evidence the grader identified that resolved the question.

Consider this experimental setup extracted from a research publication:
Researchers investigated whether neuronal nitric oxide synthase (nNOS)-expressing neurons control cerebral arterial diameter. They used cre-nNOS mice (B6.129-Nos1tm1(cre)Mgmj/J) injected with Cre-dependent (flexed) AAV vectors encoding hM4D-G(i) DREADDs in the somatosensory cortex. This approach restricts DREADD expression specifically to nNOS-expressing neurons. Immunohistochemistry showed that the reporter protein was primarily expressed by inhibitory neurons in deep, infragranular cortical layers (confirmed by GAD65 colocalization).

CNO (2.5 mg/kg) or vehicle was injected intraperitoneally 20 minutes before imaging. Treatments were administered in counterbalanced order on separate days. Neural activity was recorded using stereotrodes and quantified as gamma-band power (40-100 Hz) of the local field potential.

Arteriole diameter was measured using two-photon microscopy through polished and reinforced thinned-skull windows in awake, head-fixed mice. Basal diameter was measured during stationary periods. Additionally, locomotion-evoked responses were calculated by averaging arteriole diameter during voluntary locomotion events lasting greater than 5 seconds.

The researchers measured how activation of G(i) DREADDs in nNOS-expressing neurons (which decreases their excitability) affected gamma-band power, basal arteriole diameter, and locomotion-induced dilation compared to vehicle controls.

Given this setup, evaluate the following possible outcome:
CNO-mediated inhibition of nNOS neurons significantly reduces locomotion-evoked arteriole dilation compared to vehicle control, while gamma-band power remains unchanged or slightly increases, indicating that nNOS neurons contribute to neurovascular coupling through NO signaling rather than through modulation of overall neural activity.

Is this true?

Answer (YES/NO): YES